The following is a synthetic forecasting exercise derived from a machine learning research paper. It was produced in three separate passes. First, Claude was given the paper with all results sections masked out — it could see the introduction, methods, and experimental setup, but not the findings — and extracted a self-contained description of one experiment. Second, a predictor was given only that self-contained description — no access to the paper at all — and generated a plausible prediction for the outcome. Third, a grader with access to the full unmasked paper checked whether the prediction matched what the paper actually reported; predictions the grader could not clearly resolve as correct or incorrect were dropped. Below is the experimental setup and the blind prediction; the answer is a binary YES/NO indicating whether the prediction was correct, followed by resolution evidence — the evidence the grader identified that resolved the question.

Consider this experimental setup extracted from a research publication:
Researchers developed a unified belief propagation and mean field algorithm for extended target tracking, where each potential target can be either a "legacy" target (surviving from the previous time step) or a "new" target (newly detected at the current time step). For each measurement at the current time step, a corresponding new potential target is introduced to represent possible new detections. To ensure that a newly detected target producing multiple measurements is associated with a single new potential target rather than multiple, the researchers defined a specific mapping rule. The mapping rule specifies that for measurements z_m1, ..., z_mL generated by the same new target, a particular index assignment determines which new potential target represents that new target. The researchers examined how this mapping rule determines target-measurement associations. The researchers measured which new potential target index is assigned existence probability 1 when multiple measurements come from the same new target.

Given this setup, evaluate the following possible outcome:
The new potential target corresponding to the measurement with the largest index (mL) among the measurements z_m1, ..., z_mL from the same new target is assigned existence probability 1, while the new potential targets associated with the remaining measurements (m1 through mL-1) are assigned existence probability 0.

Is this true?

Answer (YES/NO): NO